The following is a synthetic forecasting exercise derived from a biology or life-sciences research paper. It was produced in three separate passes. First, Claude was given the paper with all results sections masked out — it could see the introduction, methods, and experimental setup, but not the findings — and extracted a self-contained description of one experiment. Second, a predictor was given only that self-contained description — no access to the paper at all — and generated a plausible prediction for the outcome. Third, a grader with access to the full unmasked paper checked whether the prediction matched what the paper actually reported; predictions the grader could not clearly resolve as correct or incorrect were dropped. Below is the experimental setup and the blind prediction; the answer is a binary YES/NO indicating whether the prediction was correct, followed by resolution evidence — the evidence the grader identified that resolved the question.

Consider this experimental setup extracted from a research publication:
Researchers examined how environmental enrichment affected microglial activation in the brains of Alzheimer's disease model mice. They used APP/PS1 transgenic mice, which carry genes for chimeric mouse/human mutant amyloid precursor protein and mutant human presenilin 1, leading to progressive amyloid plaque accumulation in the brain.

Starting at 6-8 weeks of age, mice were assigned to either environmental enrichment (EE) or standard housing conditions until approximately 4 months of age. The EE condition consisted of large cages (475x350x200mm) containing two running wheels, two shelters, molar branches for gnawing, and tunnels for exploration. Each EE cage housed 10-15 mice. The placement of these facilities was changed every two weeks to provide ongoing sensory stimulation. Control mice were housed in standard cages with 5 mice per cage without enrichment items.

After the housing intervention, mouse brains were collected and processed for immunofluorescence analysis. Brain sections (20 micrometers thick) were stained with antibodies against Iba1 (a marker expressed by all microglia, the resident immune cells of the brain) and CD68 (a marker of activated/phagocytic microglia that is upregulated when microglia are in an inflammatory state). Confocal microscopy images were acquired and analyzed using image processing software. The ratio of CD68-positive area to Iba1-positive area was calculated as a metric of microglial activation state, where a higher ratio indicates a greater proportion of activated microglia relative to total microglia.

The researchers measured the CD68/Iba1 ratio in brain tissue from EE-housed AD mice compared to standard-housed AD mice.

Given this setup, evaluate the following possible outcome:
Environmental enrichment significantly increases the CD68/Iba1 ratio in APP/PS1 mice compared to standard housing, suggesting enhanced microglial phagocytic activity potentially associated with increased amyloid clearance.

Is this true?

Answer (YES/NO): NO